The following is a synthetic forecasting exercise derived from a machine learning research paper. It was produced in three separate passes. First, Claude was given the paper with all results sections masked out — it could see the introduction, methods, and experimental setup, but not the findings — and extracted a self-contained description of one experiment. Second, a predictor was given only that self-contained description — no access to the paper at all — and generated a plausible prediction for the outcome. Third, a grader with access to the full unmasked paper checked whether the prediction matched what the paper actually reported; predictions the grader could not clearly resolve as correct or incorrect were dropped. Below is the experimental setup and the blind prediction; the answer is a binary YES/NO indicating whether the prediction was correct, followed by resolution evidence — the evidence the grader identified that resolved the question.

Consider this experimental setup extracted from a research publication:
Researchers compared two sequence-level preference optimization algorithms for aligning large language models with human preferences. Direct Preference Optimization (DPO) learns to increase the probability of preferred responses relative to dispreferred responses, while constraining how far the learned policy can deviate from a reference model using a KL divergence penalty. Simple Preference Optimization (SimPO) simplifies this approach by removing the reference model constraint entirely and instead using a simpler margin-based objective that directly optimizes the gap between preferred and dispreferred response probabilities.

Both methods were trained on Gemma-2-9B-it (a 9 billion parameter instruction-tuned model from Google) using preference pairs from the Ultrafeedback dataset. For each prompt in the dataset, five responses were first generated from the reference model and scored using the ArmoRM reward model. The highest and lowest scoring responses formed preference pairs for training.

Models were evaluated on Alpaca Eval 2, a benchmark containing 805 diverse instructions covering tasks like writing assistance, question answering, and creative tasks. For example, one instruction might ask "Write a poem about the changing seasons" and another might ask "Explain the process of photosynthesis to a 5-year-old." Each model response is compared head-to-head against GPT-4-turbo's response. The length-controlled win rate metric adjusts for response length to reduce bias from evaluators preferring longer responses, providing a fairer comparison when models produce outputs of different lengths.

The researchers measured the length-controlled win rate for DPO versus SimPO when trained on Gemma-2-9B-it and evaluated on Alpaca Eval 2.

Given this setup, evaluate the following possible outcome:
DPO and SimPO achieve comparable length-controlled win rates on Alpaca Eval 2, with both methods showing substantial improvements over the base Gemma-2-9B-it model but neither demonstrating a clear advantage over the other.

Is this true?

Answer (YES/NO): NO